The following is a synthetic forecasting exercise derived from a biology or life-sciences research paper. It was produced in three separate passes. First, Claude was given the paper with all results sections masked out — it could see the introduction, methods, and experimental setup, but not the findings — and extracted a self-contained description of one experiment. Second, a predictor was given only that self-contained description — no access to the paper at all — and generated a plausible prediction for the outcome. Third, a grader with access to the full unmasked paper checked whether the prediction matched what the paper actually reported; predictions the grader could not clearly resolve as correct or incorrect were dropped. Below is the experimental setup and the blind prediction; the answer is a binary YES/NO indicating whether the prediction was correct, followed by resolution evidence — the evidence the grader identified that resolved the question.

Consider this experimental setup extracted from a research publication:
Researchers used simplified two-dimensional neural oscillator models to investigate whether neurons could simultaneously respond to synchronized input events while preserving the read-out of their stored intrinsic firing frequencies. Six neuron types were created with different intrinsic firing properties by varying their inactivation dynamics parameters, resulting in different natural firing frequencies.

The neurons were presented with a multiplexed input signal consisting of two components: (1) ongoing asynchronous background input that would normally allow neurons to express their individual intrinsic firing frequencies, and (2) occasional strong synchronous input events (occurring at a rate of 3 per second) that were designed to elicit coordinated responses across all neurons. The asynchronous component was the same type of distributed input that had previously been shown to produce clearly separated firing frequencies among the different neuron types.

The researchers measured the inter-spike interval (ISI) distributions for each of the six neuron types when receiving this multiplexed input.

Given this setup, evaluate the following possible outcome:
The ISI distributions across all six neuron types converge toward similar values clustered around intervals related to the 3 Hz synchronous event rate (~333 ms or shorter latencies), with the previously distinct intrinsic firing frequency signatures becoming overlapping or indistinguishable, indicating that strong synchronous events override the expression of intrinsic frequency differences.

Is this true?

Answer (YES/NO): NO